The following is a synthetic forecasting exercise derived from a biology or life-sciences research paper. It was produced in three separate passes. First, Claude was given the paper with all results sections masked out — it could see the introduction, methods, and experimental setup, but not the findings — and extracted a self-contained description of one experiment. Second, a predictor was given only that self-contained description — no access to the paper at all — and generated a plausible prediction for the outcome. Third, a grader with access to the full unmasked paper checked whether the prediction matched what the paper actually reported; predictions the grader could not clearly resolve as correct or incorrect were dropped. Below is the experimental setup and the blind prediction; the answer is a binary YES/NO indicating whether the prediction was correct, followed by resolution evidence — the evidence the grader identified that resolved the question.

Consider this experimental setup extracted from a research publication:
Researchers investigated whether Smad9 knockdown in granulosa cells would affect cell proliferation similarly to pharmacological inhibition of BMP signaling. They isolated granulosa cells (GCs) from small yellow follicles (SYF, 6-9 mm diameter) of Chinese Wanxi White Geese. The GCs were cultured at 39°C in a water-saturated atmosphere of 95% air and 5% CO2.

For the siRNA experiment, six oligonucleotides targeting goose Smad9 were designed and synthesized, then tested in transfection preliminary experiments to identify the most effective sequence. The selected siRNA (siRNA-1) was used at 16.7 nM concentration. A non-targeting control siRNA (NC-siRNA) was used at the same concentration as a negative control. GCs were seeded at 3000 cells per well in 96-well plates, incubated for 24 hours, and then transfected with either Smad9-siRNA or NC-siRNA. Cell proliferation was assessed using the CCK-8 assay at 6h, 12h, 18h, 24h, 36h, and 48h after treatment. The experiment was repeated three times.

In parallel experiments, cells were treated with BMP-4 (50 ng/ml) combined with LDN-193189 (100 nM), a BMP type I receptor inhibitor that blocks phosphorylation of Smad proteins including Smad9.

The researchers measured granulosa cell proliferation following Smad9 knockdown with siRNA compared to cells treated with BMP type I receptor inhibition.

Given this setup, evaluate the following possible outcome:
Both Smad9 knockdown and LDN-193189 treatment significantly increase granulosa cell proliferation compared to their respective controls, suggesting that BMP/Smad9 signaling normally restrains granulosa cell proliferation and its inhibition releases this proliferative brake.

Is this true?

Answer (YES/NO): NO